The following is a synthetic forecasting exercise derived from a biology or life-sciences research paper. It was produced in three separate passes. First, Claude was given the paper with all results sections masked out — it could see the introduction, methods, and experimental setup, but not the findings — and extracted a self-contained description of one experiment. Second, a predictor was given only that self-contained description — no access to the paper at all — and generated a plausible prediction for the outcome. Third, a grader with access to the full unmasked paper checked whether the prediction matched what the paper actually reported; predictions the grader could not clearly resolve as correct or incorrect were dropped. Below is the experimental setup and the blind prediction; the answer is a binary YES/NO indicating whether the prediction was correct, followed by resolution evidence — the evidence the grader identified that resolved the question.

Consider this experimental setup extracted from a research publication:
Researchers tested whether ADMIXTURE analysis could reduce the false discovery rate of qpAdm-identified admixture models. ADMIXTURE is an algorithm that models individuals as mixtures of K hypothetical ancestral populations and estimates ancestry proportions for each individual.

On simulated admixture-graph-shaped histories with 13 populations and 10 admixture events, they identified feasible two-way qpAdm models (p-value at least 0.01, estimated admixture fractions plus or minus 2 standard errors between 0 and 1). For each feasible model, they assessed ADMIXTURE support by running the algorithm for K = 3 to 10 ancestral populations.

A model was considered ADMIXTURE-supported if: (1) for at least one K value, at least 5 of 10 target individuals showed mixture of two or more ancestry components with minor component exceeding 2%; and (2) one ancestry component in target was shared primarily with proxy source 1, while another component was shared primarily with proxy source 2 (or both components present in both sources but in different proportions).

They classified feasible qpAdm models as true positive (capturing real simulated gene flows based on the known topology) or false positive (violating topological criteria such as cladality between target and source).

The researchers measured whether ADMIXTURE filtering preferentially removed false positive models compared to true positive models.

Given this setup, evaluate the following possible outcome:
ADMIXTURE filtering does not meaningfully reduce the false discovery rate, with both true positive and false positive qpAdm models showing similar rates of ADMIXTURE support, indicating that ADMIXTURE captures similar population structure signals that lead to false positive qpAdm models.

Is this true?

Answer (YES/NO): NO